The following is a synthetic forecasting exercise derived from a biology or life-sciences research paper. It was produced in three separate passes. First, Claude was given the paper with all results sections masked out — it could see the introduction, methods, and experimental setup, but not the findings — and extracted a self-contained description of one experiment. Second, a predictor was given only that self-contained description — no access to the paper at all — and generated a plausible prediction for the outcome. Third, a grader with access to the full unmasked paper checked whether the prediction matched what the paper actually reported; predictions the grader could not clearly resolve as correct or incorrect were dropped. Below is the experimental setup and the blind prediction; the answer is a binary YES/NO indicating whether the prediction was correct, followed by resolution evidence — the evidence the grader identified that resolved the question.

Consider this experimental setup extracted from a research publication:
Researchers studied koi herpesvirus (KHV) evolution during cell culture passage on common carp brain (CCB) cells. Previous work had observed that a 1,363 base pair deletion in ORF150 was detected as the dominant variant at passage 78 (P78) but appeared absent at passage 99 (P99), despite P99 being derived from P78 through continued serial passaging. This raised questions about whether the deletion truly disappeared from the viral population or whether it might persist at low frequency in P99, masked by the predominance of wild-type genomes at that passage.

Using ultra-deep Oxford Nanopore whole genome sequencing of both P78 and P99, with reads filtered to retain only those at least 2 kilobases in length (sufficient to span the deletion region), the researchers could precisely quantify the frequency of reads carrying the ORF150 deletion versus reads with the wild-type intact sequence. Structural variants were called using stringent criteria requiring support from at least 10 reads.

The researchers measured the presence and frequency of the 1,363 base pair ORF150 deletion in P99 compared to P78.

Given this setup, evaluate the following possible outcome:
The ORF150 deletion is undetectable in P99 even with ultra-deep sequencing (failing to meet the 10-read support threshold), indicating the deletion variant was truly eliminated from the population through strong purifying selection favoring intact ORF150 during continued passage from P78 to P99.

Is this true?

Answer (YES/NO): NO